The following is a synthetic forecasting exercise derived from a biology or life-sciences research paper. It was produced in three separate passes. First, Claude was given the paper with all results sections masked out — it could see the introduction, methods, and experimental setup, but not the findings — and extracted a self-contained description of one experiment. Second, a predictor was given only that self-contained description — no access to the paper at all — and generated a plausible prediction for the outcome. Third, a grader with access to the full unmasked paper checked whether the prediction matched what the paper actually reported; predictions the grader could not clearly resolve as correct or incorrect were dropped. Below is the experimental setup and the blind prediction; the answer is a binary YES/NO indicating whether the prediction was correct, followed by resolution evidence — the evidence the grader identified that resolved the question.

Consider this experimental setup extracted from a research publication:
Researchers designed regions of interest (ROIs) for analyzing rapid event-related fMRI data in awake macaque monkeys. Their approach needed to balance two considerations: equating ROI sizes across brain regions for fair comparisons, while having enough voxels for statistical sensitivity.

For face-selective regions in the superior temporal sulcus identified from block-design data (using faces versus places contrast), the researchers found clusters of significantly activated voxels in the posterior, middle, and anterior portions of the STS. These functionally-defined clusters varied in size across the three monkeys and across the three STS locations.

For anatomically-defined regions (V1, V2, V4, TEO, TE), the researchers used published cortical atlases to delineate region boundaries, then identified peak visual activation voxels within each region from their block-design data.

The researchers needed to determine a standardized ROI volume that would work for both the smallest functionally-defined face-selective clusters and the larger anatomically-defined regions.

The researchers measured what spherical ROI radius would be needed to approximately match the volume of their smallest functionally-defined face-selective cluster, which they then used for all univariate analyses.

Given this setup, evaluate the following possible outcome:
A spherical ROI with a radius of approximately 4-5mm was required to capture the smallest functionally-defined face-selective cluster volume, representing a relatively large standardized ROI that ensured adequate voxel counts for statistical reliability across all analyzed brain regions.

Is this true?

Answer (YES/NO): NO